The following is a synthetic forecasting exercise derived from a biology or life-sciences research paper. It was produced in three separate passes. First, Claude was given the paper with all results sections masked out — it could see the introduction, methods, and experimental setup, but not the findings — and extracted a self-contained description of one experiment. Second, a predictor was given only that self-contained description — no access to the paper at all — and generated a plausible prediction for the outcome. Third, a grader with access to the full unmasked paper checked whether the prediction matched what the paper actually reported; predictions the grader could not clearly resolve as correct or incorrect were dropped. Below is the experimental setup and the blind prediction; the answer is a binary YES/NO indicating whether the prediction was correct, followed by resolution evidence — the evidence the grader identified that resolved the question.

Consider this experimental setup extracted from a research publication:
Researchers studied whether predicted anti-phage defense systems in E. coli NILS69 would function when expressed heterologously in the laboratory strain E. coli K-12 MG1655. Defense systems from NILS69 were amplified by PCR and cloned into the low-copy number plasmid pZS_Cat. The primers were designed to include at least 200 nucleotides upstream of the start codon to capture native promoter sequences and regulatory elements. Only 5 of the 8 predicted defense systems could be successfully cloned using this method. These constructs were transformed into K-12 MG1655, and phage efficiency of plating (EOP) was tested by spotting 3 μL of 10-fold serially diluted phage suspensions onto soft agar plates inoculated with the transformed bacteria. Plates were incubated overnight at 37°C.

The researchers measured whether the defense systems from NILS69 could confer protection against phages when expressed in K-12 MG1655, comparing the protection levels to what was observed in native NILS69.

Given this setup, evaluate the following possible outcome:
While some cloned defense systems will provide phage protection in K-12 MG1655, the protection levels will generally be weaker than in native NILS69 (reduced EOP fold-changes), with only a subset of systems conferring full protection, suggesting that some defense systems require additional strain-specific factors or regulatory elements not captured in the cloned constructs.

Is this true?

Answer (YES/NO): NO